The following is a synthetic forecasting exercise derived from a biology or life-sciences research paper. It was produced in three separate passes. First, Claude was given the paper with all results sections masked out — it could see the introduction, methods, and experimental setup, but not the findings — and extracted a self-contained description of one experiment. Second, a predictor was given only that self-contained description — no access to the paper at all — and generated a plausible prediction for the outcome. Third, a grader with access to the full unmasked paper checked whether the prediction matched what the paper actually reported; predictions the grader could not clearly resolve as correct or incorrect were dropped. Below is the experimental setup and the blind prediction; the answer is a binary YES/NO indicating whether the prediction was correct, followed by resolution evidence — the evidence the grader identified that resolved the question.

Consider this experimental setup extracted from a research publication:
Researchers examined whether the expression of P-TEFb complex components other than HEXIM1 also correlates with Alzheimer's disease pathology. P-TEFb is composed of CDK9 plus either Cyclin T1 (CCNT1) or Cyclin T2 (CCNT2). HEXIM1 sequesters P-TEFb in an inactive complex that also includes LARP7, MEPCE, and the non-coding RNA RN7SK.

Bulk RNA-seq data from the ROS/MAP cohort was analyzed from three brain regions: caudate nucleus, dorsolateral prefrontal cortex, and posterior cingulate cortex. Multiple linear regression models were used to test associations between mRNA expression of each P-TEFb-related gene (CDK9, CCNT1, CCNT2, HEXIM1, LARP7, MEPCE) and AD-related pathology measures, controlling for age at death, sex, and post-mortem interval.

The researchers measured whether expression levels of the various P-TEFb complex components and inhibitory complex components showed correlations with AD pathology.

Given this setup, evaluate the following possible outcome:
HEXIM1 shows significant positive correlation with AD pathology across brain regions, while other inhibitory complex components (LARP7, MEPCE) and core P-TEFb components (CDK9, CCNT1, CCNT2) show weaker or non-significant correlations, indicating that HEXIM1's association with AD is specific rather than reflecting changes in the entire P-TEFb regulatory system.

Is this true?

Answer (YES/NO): NO